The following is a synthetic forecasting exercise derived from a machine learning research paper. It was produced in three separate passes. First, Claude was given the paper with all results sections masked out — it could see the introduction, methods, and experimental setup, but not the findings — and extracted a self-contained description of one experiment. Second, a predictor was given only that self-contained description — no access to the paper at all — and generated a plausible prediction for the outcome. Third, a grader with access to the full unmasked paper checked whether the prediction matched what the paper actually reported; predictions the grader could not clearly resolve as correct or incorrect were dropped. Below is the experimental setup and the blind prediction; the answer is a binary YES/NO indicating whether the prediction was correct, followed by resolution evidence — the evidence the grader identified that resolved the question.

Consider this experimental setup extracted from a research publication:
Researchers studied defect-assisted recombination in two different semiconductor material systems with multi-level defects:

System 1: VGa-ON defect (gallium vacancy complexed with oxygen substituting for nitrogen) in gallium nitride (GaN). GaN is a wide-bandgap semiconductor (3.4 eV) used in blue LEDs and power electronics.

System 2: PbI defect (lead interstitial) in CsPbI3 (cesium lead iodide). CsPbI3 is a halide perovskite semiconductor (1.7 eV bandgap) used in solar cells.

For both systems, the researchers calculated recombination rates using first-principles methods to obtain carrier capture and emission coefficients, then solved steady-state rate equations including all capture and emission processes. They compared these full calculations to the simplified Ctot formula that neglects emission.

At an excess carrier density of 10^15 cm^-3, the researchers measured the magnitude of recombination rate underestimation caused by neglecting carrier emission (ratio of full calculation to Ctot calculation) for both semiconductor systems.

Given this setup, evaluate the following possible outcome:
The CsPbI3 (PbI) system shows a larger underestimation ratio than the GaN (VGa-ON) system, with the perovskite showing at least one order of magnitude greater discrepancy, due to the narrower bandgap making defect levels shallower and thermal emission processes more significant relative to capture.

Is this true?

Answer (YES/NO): NO